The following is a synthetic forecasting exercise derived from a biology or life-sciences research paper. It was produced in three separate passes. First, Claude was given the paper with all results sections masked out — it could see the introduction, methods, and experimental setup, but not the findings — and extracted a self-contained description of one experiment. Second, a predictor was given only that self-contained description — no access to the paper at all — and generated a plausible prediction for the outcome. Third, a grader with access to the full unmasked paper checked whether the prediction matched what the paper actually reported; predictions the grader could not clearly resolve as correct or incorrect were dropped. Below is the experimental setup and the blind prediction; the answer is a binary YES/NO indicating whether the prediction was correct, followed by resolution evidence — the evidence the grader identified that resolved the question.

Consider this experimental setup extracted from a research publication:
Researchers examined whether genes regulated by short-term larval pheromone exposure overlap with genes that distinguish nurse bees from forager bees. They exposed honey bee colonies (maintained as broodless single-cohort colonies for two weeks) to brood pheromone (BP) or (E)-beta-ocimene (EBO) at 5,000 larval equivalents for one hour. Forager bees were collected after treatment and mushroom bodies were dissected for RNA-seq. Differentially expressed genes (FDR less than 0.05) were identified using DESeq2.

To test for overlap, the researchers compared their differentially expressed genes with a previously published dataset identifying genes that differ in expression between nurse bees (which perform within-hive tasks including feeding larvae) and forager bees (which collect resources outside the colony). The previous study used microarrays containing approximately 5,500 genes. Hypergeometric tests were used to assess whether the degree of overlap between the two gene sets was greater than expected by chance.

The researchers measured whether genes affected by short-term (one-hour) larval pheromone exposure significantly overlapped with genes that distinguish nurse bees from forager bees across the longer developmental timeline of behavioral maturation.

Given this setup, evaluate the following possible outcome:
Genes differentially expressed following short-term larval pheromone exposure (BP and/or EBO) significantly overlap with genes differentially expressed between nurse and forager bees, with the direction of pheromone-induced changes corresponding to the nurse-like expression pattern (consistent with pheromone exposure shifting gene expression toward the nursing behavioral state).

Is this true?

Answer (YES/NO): NO